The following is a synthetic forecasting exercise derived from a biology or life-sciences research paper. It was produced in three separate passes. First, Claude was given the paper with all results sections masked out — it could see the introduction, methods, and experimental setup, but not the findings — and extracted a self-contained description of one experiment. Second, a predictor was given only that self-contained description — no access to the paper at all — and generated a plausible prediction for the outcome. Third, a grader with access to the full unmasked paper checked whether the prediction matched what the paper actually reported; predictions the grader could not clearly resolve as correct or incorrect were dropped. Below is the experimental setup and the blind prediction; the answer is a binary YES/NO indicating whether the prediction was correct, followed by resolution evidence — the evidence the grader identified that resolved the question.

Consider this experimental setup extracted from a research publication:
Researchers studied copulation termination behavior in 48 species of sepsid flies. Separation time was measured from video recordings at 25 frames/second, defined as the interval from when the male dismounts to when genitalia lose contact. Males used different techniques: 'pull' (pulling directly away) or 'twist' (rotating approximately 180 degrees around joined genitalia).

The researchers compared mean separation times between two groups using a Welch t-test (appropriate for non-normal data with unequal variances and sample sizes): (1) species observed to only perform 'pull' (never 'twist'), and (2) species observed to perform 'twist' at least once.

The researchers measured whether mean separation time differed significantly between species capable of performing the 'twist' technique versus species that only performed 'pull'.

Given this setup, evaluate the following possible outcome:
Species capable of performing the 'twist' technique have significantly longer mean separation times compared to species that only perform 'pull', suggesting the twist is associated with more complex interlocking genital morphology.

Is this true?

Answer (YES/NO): NO